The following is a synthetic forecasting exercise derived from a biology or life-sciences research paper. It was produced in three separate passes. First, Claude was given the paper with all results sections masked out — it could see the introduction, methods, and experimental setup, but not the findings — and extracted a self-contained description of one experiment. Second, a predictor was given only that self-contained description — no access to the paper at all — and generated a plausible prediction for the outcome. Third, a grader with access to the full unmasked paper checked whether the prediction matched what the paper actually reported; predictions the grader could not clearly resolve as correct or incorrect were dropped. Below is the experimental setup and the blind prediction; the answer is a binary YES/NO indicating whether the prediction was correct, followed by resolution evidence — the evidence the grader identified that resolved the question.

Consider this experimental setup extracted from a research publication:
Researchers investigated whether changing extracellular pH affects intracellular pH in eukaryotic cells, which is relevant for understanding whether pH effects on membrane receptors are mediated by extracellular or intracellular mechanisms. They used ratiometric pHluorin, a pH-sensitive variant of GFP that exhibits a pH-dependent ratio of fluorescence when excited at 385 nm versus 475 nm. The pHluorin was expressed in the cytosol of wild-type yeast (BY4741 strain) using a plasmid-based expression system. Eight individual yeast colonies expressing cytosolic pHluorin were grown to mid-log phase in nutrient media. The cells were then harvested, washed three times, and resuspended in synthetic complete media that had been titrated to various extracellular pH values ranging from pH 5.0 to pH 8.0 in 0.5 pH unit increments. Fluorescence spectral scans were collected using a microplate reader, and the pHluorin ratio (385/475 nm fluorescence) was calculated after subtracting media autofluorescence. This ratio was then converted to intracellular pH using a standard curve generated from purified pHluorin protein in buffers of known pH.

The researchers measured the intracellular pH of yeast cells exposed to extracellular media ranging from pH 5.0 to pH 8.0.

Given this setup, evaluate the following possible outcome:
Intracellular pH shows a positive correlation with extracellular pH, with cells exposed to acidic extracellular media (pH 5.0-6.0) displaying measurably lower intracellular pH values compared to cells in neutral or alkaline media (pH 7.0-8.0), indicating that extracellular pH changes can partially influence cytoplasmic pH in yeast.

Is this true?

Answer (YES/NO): NO